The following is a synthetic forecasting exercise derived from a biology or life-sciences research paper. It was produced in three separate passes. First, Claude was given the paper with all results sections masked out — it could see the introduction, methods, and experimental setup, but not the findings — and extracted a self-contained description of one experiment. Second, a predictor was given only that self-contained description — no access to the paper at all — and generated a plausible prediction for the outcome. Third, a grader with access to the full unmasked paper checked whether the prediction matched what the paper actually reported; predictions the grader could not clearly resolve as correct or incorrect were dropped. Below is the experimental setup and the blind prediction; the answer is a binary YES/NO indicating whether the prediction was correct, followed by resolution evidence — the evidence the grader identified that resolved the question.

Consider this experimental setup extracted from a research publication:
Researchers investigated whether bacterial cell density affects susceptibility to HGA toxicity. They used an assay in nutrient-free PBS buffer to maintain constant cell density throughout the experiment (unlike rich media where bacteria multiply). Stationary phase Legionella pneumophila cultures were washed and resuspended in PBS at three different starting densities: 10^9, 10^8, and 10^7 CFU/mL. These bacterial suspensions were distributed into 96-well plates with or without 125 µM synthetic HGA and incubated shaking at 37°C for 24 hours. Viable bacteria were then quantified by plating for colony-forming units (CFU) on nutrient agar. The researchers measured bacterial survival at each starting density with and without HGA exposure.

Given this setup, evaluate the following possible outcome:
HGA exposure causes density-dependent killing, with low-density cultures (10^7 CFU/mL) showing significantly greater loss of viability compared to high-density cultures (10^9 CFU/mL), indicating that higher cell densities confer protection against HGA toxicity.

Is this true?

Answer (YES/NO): YES